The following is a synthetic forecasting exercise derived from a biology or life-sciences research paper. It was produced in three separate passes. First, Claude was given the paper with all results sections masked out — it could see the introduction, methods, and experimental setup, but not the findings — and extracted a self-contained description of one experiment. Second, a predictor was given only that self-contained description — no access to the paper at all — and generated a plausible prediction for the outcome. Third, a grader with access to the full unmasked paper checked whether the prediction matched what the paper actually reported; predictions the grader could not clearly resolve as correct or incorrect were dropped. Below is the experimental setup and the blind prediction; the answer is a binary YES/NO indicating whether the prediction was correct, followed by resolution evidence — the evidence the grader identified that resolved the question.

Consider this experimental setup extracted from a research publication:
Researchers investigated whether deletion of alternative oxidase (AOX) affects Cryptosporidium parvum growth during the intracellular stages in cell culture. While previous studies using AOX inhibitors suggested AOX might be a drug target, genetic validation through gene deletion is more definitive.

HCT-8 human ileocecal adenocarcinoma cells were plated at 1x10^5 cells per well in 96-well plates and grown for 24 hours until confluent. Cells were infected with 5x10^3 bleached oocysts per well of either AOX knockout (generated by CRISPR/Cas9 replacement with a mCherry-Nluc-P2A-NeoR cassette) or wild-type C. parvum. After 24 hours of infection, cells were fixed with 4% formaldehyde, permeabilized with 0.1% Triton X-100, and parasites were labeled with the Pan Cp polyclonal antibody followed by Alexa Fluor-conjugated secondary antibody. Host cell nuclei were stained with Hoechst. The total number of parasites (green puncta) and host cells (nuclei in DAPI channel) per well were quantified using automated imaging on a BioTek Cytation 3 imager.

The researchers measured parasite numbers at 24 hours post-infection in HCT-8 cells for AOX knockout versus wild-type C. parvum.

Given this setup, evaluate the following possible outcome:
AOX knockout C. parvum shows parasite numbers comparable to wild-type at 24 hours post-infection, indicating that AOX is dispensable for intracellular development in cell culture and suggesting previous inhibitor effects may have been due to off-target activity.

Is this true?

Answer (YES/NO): YES